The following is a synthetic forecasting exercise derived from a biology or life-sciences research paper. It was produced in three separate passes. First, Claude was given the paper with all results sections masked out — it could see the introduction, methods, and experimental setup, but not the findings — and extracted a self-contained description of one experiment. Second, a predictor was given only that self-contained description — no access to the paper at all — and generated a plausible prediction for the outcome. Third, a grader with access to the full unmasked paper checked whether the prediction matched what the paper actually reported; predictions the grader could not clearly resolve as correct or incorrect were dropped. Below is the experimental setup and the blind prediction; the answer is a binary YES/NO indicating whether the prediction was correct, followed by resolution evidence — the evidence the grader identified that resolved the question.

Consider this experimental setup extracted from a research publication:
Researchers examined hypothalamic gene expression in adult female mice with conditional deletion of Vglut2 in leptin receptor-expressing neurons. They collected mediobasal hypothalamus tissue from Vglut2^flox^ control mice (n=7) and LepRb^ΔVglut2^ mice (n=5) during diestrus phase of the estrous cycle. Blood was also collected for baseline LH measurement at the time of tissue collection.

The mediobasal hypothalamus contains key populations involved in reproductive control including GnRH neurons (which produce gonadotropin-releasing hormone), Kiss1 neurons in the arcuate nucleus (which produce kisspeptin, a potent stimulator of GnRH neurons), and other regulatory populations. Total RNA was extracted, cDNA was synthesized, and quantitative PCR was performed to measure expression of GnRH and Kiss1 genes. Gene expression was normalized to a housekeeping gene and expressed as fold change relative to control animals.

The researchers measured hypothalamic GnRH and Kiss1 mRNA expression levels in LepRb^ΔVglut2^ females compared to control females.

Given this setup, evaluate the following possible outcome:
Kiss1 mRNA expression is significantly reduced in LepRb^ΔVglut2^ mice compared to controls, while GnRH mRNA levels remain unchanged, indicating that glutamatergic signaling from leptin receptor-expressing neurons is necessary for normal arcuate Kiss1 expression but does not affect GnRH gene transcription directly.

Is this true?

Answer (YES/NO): NO